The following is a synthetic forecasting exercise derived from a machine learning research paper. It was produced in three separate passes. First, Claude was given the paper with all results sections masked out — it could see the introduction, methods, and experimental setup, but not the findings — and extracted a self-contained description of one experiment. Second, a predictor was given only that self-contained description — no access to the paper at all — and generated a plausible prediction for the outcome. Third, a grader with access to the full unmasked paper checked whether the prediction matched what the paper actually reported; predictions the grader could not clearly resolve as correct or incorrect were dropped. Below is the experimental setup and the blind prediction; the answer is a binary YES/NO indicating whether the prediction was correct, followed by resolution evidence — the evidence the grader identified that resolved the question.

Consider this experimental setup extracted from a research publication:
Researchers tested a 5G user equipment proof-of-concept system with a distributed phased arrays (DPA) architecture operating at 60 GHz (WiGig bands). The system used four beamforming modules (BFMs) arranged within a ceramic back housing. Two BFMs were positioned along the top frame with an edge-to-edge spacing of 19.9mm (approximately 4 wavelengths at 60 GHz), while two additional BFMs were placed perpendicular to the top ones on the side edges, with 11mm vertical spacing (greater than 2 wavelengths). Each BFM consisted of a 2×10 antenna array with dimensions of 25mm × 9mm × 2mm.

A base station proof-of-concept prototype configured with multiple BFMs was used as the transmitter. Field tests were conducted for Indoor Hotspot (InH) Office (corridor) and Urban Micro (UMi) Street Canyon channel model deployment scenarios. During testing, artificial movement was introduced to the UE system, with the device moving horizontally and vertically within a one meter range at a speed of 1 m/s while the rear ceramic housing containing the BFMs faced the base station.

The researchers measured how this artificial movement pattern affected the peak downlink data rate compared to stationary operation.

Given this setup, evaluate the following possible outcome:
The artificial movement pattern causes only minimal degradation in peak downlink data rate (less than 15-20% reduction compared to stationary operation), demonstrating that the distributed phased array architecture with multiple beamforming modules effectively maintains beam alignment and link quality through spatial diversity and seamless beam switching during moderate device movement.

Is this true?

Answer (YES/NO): YES